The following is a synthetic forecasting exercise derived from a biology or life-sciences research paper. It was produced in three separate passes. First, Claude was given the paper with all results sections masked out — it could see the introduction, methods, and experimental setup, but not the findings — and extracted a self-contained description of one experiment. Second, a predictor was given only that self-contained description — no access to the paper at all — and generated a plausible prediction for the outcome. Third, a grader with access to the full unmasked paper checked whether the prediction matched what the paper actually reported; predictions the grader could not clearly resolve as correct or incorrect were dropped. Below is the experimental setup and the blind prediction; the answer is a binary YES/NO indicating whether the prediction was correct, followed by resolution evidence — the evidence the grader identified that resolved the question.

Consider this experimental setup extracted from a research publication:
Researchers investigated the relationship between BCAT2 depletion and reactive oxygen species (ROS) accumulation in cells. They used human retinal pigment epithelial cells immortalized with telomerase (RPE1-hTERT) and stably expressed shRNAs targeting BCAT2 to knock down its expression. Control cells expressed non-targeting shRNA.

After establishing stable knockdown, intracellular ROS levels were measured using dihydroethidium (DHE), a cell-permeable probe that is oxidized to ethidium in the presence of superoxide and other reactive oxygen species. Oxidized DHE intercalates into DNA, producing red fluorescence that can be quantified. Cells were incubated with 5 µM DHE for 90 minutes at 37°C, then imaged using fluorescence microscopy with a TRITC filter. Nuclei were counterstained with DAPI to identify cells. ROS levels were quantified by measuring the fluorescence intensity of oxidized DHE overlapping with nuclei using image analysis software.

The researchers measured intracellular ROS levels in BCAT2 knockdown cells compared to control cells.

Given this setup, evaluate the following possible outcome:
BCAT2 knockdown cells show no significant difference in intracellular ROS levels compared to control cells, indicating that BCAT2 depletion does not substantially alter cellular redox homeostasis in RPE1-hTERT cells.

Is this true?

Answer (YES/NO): NO